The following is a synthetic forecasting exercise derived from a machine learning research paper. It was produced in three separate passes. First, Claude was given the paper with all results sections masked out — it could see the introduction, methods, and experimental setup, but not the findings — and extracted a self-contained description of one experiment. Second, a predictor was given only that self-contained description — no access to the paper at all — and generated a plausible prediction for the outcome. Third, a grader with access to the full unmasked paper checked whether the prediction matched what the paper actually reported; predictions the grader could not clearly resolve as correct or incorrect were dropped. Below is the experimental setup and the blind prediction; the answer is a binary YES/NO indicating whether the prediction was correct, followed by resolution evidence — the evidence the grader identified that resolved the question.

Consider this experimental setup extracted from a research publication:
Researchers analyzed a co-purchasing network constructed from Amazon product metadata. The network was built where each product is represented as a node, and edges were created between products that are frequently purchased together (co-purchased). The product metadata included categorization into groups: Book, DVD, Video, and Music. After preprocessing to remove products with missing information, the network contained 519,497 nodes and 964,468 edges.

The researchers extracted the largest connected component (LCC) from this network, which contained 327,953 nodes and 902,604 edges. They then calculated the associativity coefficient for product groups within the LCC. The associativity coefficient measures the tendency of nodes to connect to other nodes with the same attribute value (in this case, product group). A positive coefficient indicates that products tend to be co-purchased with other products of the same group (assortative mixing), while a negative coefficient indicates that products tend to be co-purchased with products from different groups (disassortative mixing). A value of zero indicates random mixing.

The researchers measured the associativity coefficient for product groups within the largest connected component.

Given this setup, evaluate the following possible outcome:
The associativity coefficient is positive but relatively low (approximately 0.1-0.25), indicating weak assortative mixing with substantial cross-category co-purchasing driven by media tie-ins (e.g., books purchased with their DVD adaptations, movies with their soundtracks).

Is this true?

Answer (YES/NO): NO